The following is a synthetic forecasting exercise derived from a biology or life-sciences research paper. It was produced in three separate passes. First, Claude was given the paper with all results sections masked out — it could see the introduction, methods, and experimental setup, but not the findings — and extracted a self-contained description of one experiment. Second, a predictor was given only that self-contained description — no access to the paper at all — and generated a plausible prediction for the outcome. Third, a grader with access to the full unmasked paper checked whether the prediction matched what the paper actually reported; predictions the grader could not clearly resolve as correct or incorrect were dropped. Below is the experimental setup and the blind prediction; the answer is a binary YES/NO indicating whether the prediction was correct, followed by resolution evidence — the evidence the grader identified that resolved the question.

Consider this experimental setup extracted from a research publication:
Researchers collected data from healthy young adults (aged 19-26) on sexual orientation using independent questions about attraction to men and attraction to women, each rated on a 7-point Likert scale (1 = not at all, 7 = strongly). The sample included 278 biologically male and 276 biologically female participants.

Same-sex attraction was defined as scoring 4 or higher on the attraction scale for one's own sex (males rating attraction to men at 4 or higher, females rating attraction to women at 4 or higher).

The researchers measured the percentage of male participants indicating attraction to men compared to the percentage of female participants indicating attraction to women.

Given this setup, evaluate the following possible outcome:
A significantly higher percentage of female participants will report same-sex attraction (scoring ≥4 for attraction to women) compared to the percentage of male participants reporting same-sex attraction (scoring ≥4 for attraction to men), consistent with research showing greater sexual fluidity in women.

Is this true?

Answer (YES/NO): NO